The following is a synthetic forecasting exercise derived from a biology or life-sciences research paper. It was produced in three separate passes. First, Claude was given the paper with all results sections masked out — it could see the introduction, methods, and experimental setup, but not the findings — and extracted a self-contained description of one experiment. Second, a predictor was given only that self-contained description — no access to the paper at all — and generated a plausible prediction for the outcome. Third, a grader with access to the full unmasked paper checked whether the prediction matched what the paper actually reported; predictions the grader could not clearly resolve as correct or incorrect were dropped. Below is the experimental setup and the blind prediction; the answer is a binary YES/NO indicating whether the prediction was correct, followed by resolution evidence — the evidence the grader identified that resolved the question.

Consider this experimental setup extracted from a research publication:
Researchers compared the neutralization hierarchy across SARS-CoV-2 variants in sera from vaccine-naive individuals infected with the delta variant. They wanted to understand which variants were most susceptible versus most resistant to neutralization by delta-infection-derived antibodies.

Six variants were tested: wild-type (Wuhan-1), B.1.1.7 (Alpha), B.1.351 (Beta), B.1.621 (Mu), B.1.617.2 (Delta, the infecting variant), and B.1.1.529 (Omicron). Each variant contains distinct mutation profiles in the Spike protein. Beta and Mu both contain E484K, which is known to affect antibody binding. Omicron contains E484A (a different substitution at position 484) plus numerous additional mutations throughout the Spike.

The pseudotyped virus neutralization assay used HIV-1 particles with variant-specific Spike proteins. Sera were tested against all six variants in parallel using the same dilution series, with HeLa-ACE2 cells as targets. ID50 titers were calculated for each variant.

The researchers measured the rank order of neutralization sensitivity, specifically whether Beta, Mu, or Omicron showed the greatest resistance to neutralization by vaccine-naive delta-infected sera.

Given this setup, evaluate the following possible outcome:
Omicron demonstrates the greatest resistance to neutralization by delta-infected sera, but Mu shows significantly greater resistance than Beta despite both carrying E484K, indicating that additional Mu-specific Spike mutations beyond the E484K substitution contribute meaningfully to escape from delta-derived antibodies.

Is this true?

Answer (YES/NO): NO